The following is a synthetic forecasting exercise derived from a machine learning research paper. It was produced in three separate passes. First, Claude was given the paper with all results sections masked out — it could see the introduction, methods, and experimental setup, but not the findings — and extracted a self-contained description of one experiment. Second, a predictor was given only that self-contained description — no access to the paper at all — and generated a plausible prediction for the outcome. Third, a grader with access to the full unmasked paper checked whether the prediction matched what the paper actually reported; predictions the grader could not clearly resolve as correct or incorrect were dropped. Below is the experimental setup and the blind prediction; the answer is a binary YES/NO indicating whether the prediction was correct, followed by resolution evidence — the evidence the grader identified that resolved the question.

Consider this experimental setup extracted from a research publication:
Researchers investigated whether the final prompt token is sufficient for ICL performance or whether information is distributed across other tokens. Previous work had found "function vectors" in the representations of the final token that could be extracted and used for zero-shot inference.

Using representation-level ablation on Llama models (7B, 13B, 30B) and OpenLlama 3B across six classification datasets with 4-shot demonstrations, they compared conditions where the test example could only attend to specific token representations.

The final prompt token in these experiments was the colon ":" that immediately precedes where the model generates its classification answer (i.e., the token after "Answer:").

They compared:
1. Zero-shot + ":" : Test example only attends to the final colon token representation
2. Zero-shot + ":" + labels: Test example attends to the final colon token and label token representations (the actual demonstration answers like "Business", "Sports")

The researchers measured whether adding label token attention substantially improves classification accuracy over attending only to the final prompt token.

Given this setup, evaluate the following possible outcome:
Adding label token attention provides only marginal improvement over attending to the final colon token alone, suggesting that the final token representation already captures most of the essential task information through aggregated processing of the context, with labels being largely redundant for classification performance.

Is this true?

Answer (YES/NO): NO